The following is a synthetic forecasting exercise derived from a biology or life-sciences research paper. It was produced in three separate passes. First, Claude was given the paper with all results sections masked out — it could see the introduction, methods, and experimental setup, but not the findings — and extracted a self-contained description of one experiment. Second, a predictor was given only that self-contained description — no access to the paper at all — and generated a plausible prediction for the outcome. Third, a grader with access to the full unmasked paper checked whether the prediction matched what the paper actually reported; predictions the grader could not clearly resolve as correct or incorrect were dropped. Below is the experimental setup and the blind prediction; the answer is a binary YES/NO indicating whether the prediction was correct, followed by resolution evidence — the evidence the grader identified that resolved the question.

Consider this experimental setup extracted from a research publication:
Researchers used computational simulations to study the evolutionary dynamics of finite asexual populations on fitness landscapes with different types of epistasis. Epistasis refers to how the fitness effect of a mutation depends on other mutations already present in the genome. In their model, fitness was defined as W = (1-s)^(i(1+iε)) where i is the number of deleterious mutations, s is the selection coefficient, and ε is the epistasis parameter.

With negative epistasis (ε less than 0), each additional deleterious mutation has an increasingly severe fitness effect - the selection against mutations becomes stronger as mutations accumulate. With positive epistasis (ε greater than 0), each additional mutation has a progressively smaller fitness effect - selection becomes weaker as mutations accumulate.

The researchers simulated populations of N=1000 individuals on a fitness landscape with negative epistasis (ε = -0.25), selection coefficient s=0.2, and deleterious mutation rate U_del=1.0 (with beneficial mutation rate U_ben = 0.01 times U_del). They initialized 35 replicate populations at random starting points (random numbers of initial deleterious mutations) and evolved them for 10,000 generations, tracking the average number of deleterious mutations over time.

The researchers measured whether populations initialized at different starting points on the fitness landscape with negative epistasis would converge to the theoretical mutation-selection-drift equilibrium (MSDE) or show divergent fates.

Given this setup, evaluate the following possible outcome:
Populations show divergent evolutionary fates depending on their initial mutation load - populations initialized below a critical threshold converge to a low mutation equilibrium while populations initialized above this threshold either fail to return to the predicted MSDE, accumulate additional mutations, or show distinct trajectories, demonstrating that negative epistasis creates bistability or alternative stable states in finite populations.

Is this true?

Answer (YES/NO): NO